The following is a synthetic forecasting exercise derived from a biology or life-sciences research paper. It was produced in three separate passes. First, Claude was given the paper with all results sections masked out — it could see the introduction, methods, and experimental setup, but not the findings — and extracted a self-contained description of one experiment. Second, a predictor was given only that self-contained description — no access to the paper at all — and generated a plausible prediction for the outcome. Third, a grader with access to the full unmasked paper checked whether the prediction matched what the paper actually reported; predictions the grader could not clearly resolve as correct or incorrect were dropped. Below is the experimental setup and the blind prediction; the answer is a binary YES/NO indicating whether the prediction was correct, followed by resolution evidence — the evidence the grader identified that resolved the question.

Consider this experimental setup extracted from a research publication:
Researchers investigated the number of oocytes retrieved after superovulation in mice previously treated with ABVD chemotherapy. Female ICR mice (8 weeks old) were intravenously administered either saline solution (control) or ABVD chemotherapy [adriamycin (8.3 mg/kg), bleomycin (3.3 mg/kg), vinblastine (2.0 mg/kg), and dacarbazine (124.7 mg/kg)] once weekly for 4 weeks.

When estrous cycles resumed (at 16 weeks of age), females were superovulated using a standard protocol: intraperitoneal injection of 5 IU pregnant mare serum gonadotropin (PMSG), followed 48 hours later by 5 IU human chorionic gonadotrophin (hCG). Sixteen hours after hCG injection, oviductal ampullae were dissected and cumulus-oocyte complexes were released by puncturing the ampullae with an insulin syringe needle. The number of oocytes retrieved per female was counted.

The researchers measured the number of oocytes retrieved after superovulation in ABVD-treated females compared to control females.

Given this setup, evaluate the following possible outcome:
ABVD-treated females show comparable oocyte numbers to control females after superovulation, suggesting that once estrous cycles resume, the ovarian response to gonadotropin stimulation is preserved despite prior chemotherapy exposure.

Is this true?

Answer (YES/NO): NO